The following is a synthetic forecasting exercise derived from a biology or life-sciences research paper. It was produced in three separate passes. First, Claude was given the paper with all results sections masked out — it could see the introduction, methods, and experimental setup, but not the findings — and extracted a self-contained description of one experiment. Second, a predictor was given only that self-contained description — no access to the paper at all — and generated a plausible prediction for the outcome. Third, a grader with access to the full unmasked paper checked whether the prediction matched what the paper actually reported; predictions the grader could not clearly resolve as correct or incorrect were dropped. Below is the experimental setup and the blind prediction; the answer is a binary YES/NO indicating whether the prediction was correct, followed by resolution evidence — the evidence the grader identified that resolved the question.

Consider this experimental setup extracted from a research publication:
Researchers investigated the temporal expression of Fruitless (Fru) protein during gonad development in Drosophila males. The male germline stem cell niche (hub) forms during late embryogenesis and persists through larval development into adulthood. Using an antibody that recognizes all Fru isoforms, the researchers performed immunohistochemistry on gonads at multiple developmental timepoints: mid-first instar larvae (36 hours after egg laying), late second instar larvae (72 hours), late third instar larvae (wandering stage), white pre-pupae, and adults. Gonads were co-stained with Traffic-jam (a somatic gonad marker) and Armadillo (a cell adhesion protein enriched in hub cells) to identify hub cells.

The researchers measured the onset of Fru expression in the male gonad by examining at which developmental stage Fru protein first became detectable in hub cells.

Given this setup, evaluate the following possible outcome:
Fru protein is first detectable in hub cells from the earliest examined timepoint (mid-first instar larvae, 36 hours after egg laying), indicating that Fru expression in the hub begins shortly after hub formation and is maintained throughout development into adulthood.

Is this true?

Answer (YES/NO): NO